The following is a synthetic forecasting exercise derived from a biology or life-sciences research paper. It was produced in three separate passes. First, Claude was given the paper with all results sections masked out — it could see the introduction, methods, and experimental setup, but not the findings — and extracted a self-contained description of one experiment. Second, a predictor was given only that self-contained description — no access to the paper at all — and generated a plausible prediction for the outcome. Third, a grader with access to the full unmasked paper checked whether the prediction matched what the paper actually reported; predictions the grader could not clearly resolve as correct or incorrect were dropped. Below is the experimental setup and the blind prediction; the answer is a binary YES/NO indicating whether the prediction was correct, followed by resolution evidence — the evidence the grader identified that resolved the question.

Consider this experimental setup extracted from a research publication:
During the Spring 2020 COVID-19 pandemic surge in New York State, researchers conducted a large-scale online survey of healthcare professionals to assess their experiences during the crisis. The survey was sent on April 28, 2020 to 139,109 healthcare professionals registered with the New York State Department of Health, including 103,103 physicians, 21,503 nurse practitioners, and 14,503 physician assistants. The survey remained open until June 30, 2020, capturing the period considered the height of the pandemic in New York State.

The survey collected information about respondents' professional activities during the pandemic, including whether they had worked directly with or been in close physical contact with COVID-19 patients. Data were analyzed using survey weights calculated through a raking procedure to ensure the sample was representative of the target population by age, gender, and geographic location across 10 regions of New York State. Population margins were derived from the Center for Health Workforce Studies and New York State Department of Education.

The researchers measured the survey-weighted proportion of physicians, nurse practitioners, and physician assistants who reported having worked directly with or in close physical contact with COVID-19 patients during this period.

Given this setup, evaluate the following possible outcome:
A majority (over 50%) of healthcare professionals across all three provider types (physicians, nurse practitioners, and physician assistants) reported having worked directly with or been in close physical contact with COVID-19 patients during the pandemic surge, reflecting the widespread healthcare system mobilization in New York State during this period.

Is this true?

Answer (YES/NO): YES